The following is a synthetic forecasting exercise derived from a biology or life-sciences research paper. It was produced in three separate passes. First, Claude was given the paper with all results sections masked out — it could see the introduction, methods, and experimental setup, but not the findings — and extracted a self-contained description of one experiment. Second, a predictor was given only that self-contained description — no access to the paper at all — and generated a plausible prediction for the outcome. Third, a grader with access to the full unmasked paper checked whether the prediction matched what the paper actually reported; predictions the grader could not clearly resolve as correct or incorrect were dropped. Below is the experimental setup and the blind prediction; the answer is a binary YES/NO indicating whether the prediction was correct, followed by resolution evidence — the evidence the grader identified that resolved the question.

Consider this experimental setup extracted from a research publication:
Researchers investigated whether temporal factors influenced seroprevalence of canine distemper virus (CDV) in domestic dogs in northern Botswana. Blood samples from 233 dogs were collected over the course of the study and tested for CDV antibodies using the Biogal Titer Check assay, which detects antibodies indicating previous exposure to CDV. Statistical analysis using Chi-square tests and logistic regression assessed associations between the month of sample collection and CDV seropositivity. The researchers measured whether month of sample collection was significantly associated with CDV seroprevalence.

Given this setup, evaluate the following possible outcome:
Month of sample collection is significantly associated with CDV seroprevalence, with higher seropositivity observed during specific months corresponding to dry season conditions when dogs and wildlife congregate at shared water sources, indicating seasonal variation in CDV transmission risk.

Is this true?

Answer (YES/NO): NO